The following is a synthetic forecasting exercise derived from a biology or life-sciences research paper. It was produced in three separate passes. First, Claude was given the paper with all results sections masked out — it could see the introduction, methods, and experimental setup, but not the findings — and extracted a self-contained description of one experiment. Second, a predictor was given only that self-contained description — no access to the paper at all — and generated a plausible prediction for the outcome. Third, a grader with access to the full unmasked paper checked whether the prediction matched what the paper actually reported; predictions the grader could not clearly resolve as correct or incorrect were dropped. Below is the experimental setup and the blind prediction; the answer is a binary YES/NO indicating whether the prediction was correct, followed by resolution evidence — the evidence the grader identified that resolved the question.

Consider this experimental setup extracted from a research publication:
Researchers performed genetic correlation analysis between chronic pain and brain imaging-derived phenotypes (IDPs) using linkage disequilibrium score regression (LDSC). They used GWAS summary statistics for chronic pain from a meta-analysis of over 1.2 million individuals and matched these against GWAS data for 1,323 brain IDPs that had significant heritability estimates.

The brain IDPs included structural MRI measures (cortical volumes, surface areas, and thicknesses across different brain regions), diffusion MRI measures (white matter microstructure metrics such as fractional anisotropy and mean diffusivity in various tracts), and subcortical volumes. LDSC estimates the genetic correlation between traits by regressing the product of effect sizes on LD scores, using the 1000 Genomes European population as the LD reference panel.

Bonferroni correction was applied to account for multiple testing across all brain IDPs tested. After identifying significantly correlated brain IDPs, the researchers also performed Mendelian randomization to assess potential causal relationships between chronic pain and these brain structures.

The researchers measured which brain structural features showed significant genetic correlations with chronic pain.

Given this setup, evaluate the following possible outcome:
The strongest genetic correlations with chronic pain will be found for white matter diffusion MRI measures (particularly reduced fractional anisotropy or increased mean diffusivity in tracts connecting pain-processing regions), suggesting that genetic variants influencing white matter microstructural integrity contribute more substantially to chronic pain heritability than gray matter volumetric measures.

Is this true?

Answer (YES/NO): NO